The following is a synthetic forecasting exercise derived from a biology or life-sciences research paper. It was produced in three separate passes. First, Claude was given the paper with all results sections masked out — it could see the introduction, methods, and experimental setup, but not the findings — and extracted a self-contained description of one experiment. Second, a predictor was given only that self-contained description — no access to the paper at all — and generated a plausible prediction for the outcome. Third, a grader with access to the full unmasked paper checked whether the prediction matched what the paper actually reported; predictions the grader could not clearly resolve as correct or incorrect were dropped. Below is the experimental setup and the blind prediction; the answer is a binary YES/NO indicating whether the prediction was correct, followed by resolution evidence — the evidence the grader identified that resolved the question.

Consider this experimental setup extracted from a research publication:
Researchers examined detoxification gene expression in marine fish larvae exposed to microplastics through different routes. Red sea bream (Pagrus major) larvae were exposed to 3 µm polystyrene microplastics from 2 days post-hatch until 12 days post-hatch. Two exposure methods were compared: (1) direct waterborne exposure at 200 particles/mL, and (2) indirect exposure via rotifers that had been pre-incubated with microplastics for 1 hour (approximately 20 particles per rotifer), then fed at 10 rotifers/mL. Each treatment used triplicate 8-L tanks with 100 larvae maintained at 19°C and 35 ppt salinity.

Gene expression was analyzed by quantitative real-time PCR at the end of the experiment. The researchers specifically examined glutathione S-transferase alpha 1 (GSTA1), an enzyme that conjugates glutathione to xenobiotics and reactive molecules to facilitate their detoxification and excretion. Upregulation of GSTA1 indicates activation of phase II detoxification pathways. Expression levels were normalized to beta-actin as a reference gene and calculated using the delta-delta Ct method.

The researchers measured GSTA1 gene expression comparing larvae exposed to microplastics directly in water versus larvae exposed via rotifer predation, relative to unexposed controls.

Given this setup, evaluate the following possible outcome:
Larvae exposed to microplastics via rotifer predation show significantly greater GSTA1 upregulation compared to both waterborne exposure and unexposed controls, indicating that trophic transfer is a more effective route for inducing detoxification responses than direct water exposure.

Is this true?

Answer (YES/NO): NO